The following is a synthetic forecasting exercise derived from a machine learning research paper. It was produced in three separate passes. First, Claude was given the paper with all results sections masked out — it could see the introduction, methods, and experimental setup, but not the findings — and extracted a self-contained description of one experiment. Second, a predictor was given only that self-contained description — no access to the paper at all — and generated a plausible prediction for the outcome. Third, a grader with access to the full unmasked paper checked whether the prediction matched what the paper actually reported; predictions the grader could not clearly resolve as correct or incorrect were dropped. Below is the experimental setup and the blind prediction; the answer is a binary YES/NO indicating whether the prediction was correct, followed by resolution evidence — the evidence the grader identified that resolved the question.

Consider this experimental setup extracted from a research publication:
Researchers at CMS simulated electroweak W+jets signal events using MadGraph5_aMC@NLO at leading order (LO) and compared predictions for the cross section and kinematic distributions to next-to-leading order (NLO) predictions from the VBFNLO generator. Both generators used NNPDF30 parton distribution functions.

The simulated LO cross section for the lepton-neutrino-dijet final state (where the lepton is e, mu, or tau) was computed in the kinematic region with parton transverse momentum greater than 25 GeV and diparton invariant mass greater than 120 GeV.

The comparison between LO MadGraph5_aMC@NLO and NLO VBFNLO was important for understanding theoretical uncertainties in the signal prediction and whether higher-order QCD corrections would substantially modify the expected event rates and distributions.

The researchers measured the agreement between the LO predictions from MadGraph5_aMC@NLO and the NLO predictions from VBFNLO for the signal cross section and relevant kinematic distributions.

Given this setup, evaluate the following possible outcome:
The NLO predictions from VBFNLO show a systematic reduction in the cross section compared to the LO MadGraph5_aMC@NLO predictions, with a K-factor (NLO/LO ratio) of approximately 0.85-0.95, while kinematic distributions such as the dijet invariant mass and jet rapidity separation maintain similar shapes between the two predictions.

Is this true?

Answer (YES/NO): NO